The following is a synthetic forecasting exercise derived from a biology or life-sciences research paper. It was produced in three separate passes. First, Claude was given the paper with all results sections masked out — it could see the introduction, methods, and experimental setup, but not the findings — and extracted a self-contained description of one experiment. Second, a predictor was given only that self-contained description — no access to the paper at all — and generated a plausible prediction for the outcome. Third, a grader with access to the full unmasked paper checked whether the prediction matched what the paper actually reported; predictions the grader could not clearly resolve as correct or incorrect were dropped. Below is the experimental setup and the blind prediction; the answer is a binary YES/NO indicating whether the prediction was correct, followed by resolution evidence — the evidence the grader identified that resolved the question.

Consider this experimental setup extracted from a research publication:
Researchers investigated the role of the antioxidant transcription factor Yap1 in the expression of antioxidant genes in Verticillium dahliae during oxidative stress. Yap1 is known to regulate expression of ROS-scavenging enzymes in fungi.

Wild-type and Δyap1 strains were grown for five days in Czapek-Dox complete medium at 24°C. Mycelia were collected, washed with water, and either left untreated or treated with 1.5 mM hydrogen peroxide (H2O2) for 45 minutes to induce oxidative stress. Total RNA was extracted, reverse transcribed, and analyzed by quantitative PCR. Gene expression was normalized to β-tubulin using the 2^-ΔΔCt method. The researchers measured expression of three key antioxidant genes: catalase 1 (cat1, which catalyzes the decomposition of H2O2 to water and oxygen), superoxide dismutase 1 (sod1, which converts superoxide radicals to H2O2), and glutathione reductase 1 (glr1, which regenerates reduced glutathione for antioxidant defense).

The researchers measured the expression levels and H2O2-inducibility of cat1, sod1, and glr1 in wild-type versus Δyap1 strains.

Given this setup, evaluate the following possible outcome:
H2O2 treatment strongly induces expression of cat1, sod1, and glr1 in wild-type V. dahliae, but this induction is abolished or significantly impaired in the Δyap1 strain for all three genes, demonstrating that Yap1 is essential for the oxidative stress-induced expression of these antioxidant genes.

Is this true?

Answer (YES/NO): YES